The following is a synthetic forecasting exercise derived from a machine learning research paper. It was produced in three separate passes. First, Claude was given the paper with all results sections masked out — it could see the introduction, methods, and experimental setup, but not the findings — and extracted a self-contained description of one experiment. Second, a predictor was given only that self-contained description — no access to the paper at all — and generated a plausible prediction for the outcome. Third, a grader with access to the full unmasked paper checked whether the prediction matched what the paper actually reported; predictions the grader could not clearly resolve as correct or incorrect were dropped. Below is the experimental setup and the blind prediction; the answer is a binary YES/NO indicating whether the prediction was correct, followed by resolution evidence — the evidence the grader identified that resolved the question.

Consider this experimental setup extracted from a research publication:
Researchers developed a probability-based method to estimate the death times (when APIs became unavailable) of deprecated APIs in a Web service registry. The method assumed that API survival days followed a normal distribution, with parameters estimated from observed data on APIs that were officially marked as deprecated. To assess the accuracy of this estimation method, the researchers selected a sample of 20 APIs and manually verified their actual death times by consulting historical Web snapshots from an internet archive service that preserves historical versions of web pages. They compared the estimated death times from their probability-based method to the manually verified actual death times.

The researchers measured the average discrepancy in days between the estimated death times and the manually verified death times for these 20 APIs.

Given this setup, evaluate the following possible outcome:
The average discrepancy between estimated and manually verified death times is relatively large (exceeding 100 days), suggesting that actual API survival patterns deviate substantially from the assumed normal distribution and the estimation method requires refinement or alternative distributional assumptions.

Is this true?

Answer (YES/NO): NO